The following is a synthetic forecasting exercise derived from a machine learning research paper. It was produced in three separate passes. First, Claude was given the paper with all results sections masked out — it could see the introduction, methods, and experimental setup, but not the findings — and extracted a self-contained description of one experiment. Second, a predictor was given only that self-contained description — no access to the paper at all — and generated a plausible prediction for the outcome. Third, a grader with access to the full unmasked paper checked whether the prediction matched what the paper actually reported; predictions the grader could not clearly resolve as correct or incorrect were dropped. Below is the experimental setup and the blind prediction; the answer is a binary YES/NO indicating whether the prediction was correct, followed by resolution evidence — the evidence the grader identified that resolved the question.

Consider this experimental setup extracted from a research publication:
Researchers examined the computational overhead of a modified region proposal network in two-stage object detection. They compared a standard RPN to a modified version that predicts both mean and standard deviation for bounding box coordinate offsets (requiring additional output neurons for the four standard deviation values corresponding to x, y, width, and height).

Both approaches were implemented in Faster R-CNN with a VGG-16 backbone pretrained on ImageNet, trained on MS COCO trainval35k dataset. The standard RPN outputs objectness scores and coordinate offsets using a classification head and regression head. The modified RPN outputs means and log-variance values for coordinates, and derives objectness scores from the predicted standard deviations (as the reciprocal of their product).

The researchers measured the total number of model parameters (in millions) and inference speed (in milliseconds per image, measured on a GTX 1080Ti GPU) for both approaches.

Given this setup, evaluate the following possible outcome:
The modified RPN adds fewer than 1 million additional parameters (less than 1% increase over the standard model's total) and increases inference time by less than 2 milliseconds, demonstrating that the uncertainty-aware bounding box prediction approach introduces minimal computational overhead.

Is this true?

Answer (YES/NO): NO